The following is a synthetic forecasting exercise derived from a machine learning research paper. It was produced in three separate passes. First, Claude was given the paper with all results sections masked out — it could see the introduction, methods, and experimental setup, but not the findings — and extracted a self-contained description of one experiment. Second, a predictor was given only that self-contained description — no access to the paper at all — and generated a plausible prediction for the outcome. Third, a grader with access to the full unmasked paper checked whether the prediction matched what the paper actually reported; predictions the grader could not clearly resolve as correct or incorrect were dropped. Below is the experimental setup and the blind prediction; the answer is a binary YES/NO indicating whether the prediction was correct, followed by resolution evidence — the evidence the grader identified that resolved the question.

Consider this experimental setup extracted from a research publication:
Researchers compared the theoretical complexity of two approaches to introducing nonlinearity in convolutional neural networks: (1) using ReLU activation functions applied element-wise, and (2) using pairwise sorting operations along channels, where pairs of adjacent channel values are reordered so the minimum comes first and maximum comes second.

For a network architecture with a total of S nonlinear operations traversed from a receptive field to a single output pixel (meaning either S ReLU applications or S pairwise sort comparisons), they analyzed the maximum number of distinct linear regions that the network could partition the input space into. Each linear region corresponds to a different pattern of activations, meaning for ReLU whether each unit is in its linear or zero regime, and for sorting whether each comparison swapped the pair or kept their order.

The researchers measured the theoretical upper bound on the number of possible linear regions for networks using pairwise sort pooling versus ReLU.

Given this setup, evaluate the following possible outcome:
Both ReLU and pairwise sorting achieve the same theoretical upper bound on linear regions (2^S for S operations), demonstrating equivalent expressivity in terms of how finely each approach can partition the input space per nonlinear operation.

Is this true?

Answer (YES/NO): NO